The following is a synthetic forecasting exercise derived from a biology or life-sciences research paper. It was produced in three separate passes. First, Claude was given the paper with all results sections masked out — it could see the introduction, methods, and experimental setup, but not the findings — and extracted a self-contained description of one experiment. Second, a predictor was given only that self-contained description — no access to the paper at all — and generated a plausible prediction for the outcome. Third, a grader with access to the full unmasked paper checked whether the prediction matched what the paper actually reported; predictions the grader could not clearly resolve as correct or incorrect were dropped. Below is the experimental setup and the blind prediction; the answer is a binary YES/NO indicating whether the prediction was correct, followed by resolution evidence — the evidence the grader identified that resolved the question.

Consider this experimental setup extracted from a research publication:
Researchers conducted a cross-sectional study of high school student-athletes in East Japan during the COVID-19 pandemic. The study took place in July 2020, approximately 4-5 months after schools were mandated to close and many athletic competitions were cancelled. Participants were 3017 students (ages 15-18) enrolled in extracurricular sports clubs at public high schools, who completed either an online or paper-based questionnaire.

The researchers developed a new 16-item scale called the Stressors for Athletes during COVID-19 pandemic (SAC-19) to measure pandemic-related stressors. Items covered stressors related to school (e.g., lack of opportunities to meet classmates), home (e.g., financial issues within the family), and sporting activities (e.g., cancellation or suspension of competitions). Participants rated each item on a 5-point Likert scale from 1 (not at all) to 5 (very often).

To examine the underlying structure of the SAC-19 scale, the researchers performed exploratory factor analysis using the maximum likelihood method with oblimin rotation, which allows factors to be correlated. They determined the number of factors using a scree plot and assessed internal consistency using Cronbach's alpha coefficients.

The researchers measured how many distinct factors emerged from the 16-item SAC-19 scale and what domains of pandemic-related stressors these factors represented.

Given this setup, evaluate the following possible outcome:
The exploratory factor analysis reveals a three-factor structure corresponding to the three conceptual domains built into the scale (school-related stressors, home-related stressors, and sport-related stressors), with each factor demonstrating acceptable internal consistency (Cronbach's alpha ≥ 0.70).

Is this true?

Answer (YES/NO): NO